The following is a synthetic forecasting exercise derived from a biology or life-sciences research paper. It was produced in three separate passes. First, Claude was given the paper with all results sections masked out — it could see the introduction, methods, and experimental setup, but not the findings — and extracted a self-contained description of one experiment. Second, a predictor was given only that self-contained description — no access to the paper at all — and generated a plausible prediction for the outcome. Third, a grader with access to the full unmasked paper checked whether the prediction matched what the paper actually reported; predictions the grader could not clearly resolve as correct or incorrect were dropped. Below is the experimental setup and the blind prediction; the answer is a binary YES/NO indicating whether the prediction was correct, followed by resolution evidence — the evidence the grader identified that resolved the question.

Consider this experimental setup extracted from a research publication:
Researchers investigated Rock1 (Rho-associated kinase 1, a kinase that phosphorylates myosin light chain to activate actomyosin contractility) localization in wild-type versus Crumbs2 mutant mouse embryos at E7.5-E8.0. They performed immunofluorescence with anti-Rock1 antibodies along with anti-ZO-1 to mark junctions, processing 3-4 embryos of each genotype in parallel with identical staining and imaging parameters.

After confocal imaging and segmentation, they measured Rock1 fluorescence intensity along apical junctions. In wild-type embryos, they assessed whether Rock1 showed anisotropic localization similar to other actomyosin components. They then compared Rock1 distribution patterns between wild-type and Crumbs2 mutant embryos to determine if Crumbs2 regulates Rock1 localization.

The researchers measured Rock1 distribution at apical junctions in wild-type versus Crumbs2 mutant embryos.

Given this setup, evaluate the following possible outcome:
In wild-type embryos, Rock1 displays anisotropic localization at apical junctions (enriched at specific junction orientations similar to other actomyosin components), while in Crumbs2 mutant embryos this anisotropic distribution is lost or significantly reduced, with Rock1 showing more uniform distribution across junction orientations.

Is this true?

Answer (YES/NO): NO